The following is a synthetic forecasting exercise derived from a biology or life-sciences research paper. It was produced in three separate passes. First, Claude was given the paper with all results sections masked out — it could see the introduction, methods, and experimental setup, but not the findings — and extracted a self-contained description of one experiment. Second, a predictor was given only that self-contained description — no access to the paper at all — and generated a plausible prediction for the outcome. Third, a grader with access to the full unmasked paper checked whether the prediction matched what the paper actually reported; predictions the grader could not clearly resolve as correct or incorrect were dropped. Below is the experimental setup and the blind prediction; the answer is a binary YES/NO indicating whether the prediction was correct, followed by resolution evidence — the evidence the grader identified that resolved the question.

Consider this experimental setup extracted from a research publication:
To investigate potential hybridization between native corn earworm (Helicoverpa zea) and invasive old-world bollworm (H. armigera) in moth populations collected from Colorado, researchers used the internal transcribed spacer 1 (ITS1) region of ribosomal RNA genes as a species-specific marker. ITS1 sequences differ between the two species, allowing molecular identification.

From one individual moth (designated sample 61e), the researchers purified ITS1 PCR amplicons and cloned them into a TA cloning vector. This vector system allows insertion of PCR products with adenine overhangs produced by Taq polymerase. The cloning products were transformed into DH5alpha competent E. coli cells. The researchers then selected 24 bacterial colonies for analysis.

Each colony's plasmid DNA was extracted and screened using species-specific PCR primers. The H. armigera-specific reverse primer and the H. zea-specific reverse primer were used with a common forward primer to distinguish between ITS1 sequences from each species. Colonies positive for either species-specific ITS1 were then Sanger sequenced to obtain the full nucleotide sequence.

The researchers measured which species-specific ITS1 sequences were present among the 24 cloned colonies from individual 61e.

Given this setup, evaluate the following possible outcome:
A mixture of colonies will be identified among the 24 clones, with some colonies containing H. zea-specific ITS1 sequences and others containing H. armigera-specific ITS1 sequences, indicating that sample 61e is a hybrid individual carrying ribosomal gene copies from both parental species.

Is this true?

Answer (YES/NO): YES